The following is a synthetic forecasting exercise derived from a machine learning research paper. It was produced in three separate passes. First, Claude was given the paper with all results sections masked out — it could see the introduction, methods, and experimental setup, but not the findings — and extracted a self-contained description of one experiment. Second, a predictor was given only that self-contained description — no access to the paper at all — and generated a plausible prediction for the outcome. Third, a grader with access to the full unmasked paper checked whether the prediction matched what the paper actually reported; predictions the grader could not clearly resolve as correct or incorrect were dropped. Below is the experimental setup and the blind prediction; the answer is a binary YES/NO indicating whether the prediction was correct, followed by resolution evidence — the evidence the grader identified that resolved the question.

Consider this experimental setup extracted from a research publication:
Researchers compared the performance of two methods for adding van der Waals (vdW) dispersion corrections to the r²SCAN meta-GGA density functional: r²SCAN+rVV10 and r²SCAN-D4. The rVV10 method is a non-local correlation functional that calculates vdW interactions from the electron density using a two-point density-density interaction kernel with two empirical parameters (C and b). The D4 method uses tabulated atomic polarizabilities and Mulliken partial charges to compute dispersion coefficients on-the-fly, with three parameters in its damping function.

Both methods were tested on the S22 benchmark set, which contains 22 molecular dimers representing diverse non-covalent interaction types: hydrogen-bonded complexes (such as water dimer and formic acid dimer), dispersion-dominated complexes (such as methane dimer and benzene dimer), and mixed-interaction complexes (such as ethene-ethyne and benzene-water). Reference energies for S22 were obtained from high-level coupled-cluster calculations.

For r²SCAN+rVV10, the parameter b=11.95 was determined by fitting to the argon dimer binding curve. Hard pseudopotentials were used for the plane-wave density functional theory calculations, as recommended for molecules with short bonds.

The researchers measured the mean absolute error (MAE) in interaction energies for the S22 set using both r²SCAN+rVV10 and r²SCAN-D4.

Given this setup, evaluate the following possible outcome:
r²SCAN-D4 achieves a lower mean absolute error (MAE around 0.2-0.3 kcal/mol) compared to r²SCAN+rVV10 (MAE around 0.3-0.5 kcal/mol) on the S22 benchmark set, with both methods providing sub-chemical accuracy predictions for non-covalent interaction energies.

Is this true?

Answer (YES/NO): NO